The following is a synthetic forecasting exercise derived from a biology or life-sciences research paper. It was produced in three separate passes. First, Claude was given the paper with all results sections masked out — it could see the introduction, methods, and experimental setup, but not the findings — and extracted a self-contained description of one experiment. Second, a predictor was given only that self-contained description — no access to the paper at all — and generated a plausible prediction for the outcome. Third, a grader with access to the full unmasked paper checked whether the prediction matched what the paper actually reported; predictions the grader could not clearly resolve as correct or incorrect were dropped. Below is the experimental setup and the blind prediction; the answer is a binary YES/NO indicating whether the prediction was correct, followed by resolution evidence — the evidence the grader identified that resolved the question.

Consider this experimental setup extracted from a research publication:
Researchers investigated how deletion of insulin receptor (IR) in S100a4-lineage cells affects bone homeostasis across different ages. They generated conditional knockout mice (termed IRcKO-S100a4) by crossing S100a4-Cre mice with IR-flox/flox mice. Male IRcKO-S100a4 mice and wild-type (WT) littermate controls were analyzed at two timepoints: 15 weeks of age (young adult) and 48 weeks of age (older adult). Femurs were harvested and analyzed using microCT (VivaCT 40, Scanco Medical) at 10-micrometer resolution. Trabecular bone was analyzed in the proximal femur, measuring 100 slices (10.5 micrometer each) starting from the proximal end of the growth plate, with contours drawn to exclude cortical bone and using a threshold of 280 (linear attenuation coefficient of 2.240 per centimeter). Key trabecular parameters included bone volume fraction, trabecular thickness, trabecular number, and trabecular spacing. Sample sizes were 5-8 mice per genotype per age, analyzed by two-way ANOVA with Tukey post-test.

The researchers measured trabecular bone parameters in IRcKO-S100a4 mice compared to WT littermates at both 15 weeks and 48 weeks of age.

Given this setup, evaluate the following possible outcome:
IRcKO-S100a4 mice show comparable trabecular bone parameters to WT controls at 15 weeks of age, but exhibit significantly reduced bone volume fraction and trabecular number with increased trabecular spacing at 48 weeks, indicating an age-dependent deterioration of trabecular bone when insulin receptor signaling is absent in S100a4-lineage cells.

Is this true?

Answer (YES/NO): NO